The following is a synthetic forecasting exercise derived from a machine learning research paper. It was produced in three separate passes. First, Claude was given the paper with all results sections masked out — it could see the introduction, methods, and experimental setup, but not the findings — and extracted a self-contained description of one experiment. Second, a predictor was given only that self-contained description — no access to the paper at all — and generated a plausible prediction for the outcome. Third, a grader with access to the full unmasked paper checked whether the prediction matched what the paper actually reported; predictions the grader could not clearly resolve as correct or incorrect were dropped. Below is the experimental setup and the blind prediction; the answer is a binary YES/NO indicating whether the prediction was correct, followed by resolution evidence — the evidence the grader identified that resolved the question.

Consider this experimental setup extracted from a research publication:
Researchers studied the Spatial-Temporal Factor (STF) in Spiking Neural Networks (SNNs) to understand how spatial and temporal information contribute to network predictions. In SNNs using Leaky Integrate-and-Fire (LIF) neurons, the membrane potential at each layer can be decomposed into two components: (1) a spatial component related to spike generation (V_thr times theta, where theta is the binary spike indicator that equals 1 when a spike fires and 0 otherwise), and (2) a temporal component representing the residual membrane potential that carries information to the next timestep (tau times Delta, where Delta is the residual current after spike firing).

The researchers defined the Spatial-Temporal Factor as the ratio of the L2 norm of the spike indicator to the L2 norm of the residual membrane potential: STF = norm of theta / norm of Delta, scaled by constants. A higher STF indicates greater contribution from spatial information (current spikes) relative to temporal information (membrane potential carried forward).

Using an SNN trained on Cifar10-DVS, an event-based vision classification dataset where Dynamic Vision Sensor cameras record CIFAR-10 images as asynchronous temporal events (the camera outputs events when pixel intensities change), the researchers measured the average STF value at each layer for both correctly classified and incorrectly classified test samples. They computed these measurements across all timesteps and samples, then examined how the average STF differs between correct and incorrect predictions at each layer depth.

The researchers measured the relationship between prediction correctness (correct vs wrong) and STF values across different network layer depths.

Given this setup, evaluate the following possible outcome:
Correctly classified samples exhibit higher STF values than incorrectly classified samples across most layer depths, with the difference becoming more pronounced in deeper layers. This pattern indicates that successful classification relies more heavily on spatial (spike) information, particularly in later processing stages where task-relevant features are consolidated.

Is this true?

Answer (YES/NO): YES